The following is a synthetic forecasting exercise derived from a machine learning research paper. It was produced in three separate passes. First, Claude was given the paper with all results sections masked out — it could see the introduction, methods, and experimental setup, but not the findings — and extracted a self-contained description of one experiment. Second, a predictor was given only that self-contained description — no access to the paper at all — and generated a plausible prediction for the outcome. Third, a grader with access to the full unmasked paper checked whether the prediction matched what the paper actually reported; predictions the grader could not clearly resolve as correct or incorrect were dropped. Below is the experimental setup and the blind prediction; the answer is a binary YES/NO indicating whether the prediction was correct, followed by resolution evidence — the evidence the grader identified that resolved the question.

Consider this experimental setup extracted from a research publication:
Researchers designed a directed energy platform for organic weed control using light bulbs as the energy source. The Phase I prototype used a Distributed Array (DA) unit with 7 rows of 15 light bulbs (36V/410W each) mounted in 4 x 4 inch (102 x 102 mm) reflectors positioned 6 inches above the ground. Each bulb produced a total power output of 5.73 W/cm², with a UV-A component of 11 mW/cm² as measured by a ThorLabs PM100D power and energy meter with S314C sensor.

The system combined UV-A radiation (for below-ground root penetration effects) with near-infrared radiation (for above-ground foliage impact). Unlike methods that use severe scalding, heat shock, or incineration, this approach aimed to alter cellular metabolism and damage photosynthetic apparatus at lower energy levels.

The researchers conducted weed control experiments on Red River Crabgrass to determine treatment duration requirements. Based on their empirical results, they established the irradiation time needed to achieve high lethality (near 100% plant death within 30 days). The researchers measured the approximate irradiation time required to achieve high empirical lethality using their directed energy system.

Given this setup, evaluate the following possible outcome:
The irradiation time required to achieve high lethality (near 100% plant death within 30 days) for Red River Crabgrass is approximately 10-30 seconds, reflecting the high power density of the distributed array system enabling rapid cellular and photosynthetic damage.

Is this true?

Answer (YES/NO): YES